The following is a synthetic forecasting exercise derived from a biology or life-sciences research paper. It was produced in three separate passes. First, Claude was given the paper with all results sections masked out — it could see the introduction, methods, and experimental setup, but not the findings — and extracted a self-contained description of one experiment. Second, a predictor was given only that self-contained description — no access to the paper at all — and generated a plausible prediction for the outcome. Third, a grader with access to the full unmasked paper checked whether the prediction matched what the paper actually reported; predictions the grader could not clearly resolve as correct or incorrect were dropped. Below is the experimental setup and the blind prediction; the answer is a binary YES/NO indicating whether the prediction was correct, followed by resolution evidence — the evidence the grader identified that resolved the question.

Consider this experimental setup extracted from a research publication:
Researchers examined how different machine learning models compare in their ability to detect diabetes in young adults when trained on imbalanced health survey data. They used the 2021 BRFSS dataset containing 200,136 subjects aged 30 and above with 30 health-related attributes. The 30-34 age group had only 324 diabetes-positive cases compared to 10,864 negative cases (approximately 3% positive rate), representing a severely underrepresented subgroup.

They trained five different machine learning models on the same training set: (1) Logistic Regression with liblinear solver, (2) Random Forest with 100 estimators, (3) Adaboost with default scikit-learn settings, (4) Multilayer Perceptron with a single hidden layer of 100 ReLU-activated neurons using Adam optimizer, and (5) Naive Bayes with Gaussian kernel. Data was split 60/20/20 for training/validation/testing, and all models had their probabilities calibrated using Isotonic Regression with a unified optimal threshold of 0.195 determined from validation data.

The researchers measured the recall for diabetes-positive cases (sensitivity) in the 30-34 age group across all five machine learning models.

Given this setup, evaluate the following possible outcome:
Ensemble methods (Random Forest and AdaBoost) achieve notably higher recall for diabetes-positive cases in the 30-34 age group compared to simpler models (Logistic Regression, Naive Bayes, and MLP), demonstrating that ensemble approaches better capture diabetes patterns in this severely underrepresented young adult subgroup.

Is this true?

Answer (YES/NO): NO